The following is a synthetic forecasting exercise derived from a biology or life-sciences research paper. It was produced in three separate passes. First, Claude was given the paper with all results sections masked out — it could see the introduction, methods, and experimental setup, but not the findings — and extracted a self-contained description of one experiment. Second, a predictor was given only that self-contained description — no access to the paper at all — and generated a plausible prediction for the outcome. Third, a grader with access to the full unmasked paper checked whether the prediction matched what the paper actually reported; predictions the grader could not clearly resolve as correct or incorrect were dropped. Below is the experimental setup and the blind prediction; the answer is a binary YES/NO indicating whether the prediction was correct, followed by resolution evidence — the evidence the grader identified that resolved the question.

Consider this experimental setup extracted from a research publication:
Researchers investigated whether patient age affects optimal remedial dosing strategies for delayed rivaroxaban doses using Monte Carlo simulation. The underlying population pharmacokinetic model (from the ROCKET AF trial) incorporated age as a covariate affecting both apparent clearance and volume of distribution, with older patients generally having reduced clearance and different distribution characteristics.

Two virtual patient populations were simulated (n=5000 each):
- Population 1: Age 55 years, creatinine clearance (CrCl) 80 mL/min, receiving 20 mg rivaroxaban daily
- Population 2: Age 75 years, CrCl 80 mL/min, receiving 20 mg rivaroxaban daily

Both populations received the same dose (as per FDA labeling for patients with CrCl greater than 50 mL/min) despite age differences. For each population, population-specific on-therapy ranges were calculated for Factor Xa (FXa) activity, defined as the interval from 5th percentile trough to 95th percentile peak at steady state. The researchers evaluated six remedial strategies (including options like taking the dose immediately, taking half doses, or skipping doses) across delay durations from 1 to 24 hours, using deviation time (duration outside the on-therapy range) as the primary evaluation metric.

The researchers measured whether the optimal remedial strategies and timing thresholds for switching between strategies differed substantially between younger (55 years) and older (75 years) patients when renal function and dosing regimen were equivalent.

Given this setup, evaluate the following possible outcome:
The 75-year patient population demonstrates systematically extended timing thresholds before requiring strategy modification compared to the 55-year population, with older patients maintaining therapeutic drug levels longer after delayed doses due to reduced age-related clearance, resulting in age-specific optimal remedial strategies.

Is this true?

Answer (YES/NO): NO